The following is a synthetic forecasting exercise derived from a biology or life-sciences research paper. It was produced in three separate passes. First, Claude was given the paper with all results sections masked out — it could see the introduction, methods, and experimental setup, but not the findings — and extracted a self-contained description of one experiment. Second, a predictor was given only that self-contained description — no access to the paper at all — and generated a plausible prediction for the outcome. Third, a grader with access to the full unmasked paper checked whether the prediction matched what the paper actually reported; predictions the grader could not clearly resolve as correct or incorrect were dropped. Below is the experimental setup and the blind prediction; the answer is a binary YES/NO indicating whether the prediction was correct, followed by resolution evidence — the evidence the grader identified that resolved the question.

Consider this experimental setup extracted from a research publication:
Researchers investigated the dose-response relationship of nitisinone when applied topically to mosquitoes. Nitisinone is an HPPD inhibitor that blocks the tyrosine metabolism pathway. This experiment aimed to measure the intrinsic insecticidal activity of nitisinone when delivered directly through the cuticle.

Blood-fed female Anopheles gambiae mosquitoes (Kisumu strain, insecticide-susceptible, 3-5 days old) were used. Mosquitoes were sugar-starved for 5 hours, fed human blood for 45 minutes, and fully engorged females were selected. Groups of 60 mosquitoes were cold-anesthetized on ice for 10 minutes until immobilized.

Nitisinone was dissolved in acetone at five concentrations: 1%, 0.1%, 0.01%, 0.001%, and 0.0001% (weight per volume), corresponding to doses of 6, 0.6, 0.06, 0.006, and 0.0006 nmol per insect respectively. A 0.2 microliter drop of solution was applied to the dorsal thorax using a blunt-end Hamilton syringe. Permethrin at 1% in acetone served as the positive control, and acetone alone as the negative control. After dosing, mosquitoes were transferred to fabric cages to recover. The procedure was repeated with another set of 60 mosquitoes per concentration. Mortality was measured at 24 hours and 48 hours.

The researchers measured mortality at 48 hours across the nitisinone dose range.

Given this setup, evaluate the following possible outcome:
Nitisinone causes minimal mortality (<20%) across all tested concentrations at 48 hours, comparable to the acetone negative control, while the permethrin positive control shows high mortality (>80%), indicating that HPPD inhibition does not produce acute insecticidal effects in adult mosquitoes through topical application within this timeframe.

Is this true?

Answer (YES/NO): NO